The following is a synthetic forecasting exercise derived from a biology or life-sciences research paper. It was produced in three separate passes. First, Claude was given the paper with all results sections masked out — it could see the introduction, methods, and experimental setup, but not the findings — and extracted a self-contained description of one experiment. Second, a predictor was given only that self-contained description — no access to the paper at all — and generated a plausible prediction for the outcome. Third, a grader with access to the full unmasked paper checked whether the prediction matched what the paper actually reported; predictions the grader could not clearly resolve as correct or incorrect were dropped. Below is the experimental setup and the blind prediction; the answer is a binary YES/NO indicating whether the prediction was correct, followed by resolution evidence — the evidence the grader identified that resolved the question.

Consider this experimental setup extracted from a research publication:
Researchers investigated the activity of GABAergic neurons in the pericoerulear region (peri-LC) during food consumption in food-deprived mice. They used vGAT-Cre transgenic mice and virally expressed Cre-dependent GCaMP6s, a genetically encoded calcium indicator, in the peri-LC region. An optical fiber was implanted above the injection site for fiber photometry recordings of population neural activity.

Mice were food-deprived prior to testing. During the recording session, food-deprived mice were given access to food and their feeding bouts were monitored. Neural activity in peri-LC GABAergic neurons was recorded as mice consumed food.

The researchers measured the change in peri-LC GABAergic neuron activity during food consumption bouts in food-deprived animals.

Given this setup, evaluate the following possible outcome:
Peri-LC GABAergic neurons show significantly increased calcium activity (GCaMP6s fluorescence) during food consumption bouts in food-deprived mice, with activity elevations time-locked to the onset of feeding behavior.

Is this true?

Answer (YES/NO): NO